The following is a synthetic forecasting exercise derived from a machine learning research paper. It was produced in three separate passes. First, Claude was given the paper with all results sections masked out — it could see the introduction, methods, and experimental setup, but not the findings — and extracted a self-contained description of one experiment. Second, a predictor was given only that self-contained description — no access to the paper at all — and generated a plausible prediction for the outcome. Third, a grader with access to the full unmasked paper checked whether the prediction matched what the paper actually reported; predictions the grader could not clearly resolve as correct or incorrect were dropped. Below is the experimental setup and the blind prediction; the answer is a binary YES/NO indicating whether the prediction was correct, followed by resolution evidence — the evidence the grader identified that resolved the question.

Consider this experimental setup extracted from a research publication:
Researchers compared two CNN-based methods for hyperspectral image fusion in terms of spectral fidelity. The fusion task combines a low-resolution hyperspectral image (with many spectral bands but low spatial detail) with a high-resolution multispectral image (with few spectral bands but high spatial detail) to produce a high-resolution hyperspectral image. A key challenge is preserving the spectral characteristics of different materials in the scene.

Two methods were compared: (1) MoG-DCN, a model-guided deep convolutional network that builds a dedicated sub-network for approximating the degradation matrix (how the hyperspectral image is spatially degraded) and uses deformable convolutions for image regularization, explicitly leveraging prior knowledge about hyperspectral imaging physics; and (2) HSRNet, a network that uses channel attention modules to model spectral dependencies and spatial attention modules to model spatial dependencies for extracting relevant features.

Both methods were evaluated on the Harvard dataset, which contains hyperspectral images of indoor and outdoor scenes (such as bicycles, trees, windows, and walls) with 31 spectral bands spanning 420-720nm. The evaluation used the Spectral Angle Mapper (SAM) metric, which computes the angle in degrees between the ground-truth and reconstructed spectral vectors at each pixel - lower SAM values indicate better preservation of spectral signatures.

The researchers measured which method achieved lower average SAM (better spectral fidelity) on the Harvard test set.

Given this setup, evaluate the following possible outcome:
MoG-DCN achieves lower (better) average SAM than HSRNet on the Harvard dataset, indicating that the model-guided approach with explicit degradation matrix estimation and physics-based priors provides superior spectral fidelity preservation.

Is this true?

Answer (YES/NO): YES